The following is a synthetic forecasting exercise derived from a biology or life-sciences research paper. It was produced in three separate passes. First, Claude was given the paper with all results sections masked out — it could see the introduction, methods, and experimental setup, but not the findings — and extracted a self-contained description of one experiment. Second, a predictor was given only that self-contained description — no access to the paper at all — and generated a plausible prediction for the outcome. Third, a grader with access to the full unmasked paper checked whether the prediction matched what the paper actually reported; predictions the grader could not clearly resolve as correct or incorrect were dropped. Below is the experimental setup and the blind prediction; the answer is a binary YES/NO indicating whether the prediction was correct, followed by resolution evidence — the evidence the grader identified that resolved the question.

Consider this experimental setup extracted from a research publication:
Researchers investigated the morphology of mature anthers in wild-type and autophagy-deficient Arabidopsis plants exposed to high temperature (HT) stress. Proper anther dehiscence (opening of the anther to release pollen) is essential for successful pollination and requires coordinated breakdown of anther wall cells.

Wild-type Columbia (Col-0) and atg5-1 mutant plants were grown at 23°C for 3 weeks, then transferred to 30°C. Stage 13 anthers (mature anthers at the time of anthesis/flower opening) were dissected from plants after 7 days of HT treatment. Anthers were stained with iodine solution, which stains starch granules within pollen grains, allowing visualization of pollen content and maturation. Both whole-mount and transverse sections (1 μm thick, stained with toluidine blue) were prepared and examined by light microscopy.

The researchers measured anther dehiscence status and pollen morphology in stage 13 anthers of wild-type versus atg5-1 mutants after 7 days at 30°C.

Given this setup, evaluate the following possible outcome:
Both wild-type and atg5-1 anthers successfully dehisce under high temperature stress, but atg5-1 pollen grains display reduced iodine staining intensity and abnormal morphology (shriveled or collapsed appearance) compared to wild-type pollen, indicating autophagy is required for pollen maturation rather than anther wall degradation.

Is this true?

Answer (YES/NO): NO